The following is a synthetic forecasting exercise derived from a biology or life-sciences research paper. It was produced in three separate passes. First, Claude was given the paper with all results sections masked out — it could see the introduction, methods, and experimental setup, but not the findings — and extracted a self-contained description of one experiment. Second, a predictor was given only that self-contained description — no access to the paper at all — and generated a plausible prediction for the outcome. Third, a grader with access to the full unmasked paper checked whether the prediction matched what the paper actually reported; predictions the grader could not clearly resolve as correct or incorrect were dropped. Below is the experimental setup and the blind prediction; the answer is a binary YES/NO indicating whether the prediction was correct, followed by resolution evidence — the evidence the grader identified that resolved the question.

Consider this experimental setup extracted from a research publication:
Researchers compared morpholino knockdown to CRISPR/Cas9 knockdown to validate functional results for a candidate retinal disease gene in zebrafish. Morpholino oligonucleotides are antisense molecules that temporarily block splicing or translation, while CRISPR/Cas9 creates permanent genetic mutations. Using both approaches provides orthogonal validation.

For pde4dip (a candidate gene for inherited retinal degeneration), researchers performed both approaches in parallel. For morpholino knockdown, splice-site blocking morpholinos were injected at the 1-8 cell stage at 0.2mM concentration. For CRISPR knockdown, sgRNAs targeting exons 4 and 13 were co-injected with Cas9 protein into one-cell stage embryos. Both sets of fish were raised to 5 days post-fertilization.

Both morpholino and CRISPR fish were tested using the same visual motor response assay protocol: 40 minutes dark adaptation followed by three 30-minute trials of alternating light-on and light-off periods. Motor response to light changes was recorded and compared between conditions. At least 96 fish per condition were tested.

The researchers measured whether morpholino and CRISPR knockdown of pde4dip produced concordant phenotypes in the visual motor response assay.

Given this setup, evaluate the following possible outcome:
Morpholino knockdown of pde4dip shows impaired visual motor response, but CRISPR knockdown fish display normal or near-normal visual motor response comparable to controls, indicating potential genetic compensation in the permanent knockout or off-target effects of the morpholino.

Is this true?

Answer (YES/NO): YES